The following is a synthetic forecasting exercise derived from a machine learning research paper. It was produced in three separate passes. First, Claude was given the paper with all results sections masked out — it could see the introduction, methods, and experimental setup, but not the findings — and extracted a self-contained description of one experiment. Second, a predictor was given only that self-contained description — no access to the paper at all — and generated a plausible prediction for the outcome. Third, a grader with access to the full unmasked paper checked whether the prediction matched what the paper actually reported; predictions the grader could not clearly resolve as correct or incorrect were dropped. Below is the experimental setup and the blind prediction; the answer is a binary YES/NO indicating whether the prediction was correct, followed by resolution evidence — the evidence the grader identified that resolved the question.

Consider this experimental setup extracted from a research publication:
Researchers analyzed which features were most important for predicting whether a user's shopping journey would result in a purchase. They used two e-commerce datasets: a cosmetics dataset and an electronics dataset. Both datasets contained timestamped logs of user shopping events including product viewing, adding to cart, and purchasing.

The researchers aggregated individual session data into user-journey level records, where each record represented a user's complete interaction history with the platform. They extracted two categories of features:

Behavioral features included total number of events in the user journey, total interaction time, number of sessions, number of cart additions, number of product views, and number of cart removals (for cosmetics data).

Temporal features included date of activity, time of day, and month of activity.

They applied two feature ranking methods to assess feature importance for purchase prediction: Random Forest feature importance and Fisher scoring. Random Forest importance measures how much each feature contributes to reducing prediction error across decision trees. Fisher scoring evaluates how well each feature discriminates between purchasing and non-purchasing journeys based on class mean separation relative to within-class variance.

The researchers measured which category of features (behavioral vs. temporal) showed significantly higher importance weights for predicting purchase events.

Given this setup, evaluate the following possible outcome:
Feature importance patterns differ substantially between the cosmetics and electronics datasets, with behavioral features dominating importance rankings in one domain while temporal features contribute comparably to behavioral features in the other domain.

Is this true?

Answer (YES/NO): NO